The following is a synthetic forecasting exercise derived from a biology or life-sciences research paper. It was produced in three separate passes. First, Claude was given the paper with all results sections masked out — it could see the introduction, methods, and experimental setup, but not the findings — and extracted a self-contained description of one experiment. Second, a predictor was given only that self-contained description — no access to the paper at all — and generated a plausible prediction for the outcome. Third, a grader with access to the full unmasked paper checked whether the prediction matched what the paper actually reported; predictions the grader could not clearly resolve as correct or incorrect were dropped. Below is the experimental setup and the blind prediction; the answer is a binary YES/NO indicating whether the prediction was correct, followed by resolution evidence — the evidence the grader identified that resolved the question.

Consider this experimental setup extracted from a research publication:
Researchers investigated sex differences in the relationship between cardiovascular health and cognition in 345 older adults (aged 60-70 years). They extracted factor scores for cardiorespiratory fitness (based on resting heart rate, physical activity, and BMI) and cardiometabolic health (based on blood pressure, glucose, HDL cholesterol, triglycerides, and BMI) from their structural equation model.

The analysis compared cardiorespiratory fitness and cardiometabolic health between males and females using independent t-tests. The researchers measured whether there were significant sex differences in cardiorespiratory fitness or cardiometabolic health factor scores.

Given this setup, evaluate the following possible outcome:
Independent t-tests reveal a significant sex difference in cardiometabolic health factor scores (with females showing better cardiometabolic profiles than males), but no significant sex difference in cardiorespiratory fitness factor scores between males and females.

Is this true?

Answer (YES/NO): NO